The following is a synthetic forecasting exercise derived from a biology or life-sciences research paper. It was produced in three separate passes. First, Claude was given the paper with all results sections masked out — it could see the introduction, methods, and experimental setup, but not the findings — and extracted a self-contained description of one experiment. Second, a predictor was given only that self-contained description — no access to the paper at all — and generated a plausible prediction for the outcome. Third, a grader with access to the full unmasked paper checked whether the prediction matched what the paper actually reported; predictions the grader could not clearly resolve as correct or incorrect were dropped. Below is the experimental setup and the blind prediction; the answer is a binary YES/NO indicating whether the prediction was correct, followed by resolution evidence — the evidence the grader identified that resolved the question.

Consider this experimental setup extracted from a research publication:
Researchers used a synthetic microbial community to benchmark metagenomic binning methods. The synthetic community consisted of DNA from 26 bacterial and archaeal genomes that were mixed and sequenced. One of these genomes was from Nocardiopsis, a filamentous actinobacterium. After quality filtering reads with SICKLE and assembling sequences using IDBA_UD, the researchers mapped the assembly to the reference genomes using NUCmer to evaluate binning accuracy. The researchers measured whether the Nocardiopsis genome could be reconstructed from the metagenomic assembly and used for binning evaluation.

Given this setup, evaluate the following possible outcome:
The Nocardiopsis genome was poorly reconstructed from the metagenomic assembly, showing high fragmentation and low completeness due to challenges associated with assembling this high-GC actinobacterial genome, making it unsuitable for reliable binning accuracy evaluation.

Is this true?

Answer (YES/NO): NO